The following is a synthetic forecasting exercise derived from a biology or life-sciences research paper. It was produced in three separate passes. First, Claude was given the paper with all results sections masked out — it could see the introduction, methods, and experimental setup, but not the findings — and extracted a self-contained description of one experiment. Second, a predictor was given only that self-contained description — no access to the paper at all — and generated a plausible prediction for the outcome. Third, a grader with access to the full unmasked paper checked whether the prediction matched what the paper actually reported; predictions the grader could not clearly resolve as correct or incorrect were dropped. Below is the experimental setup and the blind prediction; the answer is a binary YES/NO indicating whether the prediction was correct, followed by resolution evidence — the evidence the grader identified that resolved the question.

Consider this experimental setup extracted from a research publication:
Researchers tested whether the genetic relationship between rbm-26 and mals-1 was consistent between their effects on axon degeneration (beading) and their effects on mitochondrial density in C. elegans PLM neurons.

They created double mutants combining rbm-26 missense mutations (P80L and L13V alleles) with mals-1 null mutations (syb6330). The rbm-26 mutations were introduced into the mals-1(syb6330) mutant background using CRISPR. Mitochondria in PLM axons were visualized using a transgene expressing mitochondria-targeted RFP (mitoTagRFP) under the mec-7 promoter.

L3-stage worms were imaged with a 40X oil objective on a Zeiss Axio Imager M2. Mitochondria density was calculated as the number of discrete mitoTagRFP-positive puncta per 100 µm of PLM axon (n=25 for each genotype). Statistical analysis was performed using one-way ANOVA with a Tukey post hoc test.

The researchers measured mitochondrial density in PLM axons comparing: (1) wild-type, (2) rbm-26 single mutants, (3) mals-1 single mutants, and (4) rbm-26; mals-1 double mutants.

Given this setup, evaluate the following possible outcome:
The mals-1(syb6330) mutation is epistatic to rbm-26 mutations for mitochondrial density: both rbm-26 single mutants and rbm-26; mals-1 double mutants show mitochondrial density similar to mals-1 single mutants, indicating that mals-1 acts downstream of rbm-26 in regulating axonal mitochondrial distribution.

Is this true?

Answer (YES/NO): NO